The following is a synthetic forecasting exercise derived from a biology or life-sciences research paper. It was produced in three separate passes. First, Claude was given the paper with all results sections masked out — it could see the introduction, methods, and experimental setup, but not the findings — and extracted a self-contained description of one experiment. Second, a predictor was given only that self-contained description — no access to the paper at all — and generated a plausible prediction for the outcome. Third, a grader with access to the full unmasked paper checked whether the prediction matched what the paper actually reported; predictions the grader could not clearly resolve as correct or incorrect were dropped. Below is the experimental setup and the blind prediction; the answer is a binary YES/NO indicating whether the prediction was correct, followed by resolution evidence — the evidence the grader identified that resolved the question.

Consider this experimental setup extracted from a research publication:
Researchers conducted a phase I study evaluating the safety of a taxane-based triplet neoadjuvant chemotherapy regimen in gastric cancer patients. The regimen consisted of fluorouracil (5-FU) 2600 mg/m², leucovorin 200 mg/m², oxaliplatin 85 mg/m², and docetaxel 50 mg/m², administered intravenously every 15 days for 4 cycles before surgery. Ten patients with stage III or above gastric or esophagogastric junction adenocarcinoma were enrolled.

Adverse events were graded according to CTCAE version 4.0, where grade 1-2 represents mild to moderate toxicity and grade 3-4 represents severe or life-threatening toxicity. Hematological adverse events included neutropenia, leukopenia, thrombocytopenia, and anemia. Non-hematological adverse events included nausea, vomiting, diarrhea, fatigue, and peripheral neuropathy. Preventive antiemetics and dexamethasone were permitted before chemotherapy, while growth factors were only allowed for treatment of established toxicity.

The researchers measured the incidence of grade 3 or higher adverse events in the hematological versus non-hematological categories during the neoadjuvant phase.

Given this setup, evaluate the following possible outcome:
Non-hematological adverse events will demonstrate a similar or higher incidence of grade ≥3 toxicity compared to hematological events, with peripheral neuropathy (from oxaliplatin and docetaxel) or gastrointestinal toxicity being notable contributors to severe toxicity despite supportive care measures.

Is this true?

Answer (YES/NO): YES